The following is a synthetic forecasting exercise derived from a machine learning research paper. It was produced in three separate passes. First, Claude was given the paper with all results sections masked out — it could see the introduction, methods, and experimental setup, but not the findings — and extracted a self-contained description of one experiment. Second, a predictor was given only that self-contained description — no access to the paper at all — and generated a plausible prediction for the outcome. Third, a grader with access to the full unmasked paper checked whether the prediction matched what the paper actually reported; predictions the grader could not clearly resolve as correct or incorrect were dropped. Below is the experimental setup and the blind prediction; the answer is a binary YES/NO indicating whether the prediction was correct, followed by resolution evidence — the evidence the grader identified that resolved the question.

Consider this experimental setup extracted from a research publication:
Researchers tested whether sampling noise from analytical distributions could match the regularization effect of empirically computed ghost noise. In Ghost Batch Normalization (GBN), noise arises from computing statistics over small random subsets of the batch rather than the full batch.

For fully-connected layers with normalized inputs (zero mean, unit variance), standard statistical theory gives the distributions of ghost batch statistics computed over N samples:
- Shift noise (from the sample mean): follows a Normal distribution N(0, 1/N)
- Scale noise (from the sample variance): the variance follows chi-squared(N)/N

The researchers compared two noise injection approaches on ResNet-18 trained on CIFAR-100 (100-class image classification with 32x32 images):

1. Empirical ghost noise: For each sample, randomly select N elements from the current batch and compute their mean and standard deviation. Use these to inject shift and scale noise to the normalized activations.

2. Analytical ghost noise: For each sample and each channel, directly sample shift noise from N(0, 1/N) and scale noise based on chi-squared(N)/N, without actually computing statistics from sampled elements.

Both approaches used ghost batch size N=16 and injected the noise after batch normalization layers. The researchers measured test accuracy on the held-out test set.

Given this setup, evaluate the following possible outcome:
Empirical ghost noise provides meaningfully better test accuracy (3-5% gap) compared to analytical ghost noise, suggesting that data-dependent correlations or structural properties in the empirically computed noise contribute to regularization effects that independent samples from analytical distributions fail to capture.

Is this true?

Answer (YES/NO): NO